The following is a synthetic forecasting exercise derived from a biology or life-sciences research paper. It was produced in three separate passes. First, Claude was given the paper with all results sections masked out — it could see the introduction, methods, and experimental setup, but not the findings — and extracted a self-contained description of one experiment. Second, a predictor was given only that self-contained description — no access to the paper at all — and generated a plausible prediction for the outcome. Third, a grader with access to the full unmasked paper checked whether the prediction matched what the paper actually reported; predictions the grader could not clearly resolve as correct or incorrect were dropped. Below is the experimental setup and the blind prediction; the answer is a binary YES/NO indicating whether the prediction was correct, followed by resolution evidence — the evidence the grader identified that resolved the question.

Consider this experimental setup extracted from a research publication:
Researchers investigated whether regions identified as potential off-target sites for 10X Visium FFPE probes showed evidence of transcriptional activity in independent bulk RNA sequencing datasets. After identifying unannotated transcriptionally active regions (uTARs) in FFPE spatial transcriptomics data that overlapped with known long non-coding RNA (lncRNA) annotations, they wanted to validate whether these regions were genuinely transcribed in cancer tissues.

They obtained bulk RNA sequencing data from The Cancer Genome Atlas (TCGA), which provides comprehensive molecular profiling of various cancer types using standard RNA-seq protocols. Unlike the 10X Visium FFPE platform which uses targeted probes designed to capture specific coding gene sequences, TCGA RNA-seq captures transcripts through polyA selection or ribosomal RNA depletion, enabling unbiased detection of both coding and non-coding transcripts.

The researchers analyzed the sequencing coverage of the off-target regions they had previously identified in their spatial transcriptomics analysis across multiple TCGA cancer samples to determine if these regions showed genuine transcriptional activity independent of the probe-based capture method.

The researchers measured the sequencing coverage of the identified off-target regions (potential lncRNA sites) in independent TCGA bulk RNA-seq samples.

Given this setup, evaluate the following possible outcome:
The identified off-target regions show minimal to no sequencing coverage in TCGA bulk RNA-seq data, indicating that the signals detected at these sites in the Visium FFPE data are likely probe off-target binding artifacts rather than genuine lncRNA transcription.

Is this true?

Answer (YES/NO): NO